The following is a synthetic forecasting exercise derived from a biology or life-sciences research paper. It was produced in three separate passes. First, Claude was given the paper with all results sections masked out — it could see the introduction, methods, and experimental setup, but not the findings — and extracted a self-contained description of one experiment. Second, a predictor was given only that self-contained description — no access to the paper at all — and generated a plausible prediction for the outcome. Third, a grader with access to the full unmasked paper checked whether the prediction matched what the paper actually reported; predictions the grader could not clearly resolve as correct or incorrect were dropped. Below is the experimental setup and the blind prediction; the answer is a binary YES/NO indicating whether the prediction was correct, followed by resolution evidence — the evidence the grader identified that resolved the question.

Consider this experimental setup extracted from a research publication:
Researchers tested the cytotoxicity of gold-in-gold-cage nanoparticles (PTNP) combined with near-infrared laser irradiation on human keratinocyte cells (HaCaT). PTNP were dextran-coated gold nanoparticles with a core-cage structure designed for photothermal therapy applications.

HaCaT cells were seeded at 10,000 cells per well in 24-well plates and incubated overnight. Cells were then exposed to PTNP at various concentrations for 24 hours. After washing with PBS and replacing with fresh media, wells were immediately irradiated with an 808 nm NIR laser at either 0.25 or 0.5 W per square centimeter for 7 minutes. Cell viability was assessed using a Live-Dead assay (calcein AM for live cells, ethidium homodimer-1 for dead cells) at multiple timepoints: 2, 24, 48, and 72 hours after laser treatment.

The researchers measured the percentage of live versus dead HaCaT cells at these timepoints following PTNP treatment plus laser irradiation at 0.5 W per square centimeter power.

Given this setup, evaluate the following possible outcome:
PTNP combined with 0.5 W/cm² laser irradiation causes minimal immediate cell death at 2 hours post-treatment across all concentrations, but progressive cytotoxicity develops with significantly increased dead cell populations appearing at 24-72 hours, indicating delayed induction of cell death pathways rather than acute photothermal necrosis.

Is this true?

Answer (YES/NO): NO